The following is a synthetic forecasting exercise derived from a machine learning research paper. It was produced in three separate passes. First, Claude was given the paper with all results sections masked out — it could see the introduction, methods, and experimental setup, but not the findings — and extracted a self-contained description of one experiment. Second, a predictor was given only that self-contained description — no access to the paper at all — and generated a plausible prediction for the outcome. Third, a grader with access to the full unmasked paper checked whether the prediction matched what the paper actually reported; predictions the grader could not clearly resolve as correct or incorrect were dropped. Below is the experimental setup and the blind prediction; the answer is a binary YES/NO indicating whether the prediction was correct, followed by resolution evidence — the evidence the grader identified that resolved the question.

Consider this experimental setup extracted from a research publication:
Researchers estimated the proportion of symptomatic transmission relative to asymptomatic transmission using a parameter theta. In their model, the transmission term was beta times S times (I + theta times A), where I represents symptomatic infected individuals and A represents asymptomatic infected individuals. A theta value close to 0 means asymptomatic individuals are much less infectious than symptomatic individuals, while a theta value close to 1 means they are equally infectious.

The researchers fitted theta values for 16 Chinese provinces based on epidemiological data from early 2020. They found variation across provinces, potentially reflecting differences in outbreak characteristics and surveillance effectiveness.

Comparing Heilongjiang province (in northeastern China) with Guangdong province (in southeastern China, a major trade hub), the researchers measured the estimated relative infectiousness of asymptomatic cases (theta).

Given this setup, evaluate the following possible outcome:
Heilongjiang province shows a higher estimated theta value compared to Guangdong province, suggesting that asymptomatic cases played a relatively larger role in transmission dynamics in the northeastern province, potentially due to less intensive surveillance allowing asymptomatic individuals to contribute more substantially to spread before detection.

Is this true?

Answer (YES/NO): YES